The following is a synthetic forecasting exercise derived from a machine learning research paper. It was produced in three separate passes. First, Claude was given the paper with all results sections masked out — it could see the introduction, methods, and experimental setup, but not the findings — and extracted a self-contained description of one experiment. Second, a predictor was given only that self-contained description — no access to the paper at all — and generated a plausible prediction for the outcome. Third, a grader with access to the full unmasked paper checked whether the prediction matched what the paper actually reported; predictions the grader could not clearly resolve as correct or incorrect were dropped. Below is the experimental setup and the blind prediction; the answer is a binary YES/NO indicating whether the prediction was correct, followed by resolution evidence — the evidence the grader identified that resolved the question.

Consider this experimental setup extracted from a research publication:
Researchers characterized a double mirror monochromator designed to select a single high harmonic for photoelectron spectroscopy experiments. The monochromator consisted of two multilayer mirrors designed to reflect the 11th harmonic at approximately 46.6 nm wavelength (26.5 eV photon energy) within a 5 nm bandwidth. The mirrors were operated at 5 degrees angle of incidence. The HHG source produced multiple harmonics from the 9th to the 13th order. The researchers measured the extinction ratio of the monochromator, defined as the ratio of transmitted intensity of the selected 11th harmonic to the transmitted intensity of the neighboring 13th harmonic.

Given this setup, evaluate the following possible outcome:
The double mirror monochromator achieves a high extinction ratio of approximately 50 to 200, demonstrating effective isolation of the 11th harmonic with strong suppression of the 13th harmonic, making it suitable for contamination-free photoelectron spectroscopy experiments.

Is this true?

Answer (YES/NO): NO